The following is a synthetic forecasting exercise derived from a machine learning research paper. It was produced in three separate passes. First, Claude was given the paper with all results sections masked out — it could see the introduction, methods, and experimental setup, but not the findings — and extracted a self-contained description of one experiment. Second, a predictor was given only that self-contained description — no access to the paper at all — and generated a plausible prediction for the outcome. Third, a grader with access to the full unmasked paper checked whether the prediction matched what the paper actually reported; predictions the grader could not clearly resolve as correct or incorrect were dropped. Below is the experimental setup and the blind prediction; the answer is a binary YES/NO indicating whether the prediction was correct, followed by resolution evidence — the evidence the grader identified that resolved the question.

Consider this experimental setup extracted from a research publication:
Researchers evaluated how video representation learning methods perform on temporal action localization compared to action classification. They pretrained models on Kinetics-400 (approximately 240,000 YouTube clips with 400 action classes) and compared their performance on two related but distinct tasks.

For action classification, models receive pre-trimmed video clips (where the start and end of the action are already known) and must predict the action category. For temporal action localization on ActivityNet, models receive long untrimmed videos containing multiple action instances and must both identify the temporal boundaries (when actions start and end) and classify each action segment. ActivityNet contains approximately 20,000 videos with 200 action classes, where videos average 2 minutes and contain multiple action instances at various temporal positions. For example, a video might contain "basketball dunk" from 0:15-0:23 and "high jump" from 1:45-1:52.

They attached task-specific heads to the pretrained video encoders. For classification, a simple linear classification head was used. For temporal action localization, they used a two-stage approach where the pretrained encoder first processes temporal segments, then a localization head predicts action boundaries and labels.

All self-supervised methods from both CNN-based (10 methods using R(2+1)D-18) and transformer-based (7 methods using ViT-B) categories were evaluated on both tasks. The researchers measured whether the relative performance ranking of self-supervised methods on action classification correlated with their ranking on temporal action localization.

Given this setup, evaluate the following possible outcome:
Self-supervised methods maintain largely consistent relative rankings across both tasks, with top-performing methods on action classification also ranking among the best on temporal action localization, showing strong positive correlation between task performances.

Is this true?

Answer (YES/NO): NO